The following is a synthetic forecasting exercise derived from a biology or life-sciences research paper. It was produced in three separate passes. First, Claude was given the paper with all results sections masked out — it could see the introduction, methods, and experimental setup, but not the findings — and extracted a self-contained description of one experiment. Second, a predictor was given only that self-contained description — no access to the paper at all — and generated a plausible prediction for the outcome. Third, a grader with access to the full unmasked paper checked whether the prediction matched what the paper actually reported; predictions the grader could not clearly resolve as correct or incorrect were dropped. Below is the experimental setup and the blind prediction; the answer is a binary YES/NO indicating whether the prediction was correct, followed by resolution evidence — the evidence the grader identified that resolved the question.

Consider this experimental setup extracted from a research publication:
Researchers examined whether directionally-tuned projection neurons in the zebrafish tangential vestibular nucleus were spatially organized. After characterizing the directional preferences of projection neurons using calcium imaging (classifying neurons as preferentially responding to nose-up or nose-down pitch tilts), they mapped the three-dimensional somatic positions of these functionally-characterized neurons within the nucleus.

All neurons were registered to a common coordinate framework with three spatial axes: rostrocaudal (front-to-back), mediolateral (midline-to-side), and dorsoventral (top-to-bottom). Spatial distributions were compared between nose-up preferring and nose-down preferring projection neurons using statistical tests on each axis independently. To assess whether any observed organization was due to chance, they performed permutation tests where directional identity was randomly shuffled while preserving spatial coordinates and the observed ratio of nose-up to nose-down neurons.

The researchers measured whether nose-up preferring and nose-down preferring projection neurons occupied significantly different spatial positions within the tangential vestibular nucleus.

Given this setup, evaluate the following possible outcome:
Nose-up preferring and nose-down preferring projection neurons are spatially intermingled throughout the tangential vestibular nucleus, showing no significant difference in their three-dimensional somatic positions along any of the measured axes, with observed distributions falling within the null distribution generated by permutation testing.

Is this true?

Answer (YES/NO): NO